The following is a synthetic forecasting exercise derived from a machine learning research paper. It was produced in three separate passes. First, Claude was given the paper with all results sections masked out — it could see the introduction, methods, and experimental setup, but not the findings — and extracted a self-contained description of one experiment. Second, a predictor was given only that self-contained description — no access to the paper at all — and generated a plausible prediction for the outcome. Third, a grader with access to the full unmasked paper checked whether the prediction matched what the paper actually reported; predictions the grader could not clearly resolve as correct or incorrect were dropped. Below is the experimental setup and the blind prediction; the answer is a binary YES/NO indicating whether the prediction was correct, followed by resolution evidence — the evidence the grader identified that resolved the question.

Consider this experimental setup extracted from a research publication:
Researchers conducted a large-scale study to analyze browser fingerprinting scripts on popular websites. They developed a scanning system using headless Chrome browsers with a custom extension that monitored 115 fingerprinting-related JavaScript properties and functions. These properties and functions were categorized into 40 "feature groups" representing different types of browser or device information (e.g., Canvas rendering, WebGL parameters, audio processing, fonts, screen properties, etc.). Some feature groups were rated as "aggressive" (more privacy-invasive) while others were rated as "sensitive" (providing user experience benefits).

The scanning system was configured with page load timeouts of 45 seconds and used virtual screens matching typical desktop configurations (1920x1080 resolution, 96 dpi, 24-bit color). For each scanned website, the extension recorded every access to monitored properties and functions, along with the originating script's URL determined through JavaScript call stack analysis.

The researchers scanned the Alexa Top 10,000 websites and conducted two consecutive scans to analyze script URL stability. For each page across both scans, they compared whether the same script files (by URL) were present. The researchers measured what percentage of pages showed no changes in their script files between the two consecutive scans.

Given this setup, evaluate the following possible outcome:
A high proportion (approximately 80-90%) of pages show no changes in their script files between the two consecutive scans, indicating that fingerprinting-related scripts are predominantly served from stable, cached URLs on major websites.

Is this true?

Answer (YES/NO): NO